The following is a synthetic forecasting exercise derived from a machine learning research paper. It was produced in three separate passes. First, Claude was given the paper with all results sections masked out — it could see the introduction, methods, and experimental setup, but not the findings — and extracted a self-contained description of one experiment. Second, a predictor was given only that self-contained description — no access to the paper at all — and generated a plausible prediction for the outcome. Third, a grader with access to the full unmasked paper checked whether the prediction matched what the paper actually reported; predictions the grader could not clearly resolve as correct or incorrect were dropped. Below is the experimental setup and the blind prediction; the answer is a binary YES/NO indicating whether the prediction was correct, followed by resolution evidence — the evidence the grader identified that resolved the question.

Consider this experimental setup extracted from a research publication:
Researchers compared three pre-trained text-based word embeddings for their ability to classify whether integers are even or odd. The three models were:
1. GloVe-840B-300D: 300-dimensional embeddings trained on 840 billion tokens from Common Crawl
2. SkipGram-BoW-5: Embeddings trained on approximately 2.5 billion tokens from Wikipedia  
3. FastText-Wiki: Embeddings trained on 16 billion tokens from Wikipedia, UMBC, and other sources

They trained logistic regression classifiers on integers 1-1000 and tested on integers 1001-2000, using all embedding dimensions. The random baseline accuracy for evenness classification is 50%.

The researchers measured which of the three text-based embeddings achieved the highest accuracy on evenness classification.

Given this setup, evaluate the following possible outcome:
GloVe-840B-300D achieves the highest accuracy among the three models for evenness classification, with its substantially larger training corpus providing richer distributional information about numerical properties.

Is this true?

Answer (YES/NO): YES